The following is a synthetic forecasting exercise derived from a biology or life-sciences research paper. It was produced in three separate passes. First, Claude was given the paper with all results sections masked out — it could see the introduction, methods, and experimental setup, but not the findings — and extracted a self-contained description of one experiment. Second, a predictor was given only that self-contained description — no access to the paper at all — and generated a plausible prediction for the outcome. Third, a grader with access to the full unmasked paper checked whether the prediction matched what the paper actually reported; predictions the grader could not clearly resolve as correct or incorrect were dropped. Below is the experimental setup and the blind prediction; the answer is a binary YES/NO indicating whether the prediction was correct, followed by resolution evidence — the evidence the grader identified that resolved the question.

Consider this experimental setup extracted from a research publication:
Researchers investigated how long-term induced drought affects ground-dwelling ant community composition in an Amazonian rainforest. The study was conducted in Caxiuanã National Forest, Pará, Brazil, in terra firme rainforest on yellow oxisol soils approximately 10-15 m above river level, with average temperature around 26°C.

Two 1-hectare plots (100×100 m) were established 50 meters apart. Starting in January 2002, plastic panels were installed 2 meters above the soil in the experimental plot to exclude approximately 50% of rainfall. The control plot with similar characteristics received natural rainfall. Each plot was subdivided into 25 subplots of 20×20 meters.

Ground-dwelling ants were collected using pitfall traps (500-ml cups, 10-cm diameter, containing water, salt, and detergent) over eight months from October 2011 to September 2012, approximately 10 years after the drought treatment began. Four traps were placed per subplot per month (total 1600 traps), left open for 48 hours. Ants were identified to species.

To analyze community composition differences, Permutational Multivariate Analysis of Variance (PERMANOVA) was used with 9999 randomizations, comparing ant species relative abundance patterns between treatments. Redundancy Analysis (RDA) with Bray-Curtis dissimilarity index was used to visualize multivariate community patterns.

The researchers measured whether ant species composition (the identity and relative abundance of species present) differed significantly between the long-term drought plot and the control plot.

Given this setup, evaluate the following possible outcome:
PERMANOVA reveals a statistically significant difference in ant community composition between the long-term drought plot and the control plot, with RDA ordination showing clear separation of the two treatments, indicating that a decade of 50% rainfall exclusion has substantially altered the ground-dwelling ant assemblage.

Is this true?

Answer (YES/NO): YES